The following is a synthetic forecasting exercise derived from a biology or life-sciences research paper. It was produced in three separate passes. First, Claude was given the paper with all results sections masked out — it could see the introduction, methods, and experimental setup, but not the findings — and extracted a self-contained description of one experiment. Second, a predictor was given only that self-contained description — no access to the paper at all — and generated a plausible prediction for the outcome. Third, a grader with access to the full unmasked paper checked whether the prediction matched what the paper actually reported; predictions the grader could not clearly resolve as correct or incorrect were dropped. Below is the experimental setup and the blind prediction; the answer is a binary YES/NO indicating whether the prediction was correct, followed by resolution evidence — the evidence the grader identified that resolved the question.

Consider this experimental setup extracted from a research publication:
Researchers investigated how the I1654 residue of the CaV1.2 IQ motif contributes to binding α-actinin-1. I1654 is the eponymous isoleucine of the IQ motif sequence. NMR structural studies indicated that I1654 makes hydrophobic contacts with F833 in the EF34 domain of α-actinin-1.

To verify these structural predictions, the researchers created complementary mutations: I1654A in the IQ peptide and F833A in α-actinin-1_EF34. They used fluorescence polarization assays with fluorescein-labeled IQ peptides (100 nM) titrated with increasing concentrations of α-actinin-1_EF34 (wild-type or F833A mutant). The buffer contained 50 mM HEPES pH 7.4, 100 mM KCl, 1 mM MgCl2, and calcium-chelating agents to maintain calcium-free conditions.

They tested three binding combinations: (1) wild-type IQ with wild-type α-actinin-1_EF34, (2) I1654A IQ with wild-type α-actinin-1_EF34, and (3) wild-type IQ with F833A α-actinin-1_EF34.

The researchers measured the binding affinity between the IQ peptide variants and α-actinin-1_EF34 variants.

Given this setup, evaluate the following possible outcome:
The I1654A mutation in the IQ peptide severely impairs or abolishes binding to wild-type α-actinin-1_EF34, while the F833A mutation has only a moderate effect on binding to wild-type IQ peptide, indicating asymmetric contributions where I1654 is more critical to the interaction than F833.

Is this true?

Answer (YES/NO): NO